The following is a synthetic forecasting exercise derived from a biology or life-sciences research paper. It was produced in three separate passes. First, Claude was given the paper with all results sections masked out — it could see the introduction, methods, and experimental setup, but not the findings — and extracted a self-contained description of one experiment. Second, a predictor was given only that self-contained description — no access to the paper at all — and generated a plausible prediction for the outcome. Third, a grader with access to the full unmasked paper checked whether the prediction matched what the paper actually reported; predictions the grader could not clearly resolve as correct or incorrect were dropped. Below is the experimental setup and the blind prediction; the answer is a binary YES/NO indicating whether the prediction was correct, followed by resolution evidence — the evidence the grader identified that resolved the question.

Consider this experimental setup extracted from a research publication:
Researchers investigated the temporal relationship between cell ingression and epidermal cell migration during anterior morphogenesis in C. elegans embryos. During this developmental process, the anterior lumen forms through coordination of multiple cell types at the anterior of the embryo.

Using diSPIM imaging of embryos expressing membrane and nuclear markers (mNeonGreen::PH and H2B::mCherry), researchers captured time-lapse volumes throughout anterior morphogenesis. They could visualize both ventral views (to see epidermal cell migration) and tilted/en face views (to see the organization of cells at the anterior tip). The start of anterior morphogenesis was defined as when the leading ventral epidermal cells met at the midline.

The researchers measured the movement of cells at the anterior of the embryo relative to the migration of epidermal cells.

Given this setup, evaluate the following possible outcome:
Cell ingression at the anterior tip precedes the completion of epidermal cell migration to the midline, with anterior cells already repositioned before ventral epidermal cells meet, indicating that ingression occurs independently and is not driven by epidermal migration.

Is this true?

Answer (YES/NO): NO